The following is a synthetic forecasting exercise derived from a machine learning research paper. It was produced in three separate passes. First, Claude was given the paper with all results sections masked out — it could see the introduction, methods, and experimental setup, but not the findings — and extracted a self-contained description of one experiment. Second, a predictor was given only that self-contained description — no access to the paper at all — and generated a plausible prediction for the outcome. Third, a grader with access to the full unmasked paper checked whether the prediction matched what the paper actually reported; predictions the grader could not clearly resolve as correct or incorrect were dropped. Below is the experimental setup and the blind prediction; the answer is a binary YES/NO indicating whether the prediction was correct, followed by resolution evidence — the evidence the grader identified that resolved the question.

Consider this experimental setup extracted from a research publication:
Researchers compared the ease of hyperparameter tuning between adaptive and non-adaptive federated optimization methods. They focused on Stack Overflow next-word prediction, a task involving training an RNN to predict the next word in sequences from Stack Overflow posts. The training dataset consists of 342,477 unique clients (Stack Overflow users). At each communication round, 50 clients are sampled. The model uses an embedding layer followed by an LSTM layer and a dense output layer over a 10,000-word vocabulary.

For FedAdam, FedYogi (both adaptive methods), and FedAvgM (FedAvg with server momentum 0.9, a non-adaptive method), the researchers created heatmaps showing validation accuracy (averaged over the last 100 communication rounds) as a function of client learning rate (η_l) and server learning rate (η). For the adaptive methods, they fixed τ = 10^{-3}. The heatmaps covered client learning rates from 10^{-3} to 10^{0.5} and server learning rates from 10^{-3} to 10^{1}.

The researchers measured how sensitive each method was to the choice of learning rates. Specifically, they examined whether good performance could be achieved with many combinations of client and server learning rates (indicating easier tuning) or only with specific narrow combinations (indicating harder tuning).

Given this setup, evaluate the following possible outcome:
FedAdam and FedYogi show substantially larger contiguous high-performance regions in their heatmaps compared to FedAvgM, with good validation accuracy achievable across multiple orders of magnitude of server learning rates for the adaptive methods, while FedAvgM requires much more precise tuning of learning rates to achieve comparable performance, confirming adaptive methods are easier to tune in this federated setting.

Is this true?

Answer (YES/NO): YES